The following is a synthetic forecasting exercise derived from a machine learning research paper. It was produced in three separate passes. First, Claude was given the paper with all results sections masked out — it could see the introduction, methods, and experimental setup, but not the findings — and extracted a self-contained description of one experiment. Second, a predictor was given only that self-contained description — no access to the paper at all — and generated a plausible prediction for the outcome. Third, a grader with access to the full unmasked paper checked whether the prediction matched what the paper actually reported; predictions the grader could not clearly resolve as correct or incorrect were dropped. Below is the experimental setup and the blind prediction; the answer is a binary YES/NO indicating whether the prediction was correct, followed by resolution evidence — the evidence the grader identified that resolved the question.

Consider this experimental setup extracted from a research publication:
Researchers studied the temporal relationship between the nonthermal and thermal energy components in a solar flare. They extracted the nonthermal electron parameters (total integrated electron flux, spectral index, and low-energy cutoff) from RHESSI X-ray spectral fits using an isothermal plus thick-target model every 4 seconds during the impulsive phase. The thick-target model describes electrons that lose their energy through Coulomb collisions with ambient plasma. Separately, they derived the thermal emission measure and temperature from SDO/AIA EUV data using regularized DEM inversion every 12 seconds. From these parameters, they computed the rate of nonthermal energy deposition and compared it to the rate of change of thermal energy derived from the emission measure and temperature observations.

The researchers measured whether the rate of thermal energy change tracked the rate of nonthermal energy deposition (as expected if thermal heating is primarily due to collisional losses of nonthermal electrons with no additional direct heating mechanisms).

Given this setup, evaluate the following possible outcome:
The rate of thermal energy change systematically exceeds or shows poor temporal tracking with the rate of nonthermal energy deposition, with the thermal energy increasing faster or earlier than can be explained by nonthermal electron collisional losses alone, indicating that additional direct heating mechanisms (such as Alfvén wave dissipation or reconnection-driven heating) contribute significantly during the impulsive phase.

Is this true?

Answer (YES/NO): NO